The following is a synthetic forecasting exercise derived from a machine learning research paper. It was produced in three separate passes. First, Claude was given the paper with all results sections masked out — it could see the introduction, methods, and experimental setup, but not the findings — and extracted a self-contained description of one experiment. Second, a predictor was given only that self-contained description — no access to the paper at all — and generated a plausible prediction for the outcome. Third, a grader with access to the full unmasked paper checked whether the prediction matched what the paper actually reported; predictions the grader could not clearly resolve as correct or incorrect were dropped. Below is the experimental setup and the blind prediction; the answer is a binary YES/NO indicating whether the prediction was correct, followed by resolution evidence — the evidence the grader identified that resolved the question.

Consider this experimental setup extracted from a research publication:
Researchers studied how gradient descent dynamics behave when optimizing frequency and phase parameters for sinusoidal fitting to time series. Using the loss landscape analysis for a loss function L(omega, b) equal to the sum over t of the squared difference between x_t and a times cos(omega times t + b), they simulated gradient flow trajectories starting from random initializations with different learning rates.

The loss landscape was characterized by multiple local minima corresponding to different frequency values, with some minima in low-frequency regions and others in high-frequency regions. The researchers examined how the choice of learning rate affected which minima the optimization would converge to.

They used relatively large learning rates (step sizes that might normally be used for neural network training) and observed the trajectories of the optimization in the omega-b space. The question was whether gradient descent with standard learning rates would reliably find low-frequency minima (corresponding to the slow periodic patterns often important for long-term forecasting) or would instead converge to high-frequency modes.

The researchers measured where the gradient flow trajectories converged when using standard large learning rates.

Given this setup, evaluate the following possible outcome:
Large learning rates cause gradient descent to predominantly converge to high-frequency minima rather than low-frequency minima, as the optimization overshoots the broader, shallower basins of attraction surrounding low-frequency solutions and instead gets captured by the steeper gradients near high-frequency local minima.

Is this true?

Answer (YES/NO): YES